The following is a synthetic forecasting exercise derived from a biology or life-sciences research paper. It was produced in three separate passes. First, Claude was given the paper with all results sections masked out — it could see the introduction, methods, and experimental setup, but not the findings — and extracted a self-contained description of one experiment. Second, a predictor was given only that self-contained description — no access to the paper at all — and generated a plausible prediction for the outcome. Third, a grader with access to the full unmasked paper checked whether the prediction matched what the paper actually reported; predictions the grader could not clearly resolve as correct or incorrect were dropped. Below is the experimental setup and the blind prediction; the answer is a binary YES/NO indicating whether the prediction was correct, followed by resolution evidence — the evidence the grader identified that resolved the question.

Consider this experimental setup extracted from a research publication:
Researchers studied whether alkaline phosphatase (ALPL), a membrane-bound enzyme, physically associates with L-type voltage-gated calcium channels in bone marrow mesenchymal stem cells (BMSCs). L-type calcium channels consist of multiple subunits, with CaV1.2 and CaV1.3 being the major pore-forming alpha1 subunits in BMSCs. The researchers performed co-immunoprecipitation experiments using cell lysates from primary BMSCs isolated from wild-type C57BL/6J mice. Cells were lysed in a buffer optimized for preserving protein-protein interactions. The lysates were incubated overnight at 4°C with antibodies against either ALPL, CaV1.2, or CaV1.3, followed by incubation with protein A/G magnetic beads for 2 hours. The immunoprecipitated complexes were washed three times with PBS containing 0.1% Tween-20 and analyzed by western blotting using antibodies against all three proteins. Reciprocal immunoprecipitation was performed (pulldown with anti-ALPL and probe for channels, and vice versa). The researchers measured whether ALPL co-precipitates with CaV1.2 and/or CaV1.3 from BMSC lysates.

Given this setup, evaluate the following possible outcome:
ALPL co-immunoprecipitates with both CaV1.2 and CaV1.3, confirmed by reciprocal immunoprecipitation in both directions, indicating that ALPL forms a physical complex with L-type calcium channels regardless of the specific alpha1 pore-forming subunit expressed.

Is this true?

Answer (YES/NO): YES